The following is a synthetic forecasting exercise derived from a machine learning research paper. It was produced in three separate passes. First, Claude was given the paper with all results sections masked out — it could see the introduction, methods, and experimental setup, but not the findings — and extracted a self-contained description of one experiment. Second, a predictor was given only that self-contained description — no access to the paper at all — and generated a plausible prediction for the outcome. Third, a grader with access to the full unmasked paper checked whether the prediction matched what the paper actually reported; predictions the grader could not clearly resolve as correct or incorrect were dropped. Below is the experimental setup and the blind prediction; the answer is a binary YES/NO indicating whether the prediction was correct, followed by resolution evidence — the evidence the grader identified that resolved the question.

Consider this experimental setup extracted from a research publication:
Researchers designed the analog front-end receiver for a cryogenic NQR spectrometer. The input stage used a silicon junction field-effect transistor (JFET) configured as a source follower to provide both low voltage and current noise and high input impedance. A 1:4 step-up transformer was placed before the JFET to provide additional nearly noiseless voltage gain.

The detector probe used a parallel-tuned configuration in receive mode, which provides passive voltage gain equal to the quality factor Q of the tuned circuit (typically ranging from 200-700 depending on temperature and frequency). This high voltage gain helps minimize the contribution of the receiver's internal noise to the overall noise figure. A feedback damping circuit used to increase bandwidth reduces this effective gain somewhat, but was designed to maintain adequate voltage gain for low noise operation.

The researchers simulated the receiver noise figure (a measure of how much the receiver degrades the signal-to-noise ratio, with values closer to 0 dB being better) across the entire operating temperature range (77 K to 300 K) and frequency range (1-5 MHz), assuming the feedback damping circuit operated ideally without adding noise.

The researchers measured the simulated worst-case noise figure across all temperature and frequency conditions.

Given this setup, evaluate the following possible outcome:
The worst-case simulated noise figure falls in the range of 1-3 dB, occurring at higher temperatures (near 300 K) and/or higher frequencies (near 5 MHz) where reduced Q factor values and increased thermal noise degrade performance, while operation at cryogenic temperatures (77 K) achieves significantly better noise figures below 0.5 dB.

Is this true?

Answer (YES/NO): NO